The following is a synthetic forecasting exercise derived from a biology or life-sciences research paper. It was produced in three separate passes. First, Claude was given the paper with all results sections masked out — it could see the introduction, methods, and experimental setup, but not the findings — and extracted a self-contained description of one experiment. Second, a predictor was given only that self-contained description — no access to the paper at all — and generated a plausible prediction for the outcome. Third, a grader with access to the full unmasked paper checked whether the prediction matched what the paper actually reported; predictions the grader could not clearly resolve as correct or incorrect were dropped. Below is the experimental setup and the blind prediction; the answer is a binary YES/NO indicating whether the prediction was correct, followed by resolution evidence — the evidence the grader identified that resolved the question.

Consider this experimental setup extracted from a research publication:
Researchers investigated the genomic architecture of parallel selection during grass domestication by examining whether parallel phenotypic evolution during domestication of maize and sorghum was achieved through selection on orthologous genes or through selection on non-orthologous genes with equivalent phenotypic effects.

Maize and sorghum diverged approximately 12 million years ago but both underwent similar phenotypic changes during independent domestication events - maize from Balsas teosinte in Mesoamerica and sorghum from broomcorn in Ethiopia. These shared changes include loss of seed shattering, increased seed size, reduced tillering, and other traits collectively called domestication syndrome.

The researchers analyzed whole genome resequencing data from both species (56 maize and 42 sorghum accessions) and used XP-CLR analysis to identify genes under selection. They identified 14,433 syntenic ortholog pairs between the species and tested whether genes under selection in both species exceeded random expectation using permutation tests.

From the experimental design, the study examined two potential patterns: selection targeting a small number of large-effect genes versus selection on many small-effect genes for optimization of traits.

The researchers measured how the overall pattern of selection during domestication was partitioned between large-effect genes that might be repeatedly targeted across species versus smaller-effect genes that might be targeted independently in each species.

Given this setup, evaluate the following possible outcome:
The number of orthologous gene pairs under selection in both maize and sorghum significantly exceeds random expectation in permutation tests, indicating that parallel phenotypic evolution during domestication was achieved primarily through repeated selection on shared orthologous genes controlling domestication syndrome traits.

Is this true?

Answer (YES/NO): NO